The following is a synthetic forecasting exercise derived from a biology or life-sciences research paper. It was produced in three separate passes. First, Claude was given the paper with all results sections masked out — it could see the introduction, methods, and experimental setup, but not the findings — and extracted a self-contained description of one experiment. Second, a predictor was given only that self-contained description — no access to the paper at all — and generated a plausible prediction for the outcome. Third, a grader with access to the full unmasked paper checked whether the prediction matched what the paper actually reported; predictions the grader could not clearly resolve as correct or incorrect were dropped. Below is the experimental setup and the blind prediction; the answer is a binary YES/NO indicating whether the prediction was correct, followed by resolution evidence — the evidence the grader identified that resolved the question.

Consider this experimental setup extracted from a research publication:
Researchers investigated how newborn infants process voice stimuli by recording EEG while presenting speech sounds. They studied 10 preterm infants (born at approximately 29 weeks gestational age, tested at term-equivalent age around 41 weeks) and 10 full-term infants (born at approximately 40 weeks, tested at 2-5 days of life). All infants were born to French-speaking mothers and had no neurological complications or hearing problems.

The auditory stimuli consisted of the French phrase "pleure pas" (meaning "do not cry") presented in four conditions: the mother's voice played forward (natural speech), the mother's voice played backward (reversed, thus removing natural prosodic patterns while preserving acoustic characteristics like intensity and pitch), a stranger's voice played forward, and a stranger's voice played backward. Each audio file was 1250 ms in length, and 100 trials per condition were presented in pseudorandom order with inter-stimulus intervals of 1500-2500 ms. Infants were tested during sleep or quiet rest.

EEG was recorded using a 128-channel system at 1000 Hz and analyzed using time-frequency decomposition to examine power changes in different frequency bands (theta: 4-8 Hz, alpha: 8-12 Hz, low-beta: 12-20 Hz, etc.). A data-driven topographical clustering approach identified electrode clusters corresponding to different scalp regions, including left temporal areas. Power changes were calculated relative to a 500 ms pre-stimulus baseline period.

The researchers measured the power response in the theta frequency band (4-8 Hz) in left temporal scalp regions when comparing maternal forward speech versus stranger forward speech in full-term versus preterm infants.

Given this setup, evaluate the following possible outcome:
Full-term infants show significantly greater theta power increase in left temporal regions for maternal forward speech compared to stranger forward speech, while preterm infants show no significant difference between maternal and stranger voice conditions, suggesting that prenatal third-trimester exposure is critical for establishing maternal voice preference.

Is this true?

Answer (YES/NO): NO